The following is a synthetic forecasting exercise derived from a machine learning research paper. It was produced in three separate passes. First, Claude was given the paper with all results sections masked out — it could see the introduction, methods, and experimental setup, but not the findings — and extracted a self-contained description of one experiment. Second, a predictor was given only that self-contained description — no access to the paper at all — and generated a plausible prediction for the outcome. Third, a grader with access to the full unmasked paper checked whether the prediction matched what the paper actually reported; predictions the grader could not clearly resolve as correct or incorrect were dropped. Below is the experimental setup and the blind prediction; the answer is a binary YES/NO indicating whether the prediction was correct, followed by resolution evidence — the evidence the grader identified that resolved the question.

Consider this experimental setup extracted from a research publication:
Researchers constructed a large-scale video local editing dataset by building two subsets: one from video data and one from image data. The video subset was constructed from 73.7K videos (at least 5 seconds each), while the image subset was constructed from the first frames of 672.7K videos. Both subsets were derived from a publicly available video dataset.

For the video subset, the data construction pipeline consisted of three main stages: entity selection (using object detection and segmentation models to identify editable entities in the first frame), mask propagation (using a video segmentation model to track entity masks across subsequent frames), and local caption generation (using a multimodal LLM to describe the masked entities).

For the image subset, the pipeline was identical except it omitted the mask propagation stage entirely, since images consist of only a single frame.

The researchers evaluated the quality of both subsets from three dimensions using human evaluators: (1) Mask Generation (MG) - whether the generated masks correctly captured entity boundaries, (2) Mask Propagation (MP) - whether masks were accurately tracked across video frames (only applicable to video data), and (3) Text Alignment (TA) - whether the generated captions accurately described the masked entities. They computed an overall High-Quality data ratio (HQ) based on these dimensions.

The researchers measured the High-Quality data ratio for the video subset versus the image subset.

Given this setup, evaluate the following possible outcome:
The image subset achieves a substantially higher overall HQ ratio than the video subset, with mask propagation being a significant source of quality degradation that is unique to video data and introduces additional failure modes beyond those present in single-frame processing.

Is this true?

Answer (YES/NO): YES